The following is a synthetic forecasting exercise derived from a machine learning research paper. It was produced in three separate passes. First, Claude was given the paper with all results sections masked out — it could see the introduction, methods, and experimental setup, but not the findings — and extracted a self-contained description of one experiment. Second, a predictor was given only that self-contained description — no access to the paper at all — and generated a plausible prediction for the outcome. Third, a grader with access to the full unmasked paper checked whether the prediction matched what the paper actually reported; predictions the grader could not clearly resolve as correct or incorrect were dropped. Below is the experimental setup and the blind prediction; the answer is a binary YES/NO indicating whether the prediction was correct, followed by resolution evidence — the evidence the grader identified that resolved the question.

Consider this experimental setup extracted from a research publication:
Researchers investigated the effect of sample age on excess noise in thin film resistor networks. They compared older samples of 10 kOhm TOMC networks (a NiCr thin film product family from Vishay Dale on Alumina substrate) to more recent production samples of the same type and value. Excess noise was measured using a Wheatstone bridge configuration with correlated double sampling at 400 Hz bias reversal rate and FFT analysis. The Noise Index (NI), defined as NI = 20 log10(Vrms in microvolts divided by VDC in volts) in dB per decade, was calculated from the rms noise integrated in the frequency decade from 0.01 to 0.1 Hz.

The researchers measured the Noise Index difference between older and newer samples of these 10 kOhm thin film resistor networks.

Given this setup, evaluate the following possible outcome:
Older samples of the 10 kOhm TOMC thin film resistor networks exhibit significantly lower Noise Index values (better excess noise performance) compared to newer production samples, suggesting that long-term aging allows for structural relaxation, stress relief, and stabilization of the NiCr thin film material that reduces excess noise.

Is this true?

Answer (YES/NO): NO